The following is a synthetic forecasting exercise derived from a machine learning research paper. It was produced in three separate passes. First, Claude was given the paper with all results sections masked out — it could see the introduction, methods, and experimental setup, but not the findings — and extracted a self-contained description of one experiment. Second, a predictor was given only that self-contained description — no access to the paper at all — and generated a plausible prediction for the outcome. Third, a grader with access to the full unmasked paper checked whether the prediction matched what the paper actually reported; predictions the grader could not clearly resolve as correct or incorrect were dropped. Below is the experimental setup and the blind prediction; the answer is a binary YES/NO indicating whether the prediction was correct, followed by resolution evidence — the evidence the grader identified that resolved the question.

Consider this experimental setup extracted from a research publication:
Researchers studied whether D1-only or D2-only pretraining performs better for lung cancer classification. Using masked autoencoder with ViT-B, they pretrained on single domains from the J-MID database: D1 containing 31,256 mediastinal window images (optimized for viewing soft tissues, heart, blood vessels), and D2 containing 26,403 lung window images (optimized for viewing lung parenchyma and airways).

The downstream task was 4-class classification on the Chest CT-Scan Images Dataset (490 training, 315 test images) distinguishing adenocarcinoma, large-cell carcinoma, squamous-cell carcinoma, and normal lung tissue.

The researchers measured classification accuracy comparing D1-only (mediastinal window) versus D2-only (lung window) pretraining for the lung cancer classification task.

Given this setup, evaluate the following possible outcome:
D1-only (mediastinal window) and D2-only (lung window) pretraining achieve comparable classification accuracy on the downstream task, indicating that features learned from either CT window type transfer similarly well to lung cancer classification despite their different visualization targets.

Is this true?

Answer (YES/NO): NO